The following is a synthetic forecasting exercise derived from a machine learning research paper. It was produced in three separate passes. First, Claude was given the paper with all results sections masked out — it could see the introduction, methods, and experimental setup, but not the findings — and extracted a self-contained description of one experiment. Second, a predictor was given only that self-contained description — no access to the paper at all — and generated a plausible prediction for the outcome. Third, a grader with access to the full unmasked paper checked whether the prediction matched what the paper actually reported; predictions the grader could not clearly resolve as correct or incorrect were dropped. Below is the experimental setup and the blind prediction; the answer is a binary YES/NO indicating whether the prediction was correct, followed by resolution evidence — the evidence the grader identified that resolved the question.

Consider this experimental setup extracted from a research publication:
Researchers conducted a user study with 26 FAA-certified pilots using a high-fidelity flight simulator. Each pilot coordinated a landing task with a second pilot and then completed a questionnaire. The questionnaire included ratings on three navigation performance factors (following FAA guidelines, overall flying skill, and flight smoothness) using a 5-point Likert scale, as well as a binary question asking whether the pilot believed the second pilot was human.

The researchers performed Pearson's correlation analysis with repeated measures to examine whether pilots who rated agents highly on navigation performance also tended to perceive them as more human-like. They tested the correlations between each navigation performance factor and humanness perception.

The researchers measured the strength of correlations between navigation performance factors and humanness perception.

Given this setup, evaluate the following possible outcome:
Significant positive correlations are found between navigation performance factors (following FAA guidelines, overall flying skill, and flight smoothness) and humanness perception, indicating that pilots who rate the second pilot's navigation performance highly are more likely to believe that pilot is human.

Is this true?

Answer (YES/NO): NO